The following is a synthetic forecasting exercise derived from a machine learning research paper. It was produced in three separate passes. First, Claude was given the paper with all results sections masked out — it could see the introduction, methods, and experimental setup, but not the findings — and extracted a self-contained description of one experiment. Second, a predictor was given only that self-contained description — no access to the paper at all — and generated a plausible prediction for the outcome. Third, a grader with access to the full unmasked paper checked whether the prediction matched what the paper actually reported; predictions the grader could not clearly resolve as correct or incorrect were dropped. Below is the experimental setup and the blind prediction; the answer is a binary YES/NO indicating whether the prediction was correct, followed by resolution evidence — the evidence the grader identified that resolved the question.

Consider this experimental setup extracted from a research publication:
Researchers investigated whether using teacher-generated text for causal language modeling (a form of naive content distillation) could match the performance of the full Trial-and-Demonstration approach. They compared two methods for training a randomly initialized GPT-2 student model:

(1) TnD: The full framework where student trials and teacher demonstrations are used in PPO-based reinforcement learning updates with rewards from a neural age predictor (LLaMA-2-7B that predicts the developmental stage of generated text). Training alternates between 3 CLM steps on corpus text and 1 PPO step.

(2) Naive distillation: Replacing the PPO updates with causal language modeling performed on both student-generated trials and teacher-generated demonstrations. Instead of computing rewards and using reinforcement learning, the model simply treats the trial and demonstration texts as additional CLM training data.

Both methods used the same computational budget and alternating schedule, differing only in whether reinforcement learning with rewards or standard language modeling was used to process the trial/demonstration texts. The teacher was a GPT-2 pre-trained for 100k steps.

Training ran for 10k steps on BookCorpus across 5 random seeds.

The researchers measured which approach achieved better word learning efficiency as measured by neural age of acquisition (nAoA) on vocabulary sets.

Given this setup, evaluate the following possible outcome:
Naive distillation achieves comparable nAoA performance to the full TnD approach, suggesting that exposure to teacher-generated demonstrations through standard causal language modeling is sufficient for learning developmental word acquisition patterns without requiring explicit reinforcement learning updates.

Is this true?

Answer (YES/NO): NO